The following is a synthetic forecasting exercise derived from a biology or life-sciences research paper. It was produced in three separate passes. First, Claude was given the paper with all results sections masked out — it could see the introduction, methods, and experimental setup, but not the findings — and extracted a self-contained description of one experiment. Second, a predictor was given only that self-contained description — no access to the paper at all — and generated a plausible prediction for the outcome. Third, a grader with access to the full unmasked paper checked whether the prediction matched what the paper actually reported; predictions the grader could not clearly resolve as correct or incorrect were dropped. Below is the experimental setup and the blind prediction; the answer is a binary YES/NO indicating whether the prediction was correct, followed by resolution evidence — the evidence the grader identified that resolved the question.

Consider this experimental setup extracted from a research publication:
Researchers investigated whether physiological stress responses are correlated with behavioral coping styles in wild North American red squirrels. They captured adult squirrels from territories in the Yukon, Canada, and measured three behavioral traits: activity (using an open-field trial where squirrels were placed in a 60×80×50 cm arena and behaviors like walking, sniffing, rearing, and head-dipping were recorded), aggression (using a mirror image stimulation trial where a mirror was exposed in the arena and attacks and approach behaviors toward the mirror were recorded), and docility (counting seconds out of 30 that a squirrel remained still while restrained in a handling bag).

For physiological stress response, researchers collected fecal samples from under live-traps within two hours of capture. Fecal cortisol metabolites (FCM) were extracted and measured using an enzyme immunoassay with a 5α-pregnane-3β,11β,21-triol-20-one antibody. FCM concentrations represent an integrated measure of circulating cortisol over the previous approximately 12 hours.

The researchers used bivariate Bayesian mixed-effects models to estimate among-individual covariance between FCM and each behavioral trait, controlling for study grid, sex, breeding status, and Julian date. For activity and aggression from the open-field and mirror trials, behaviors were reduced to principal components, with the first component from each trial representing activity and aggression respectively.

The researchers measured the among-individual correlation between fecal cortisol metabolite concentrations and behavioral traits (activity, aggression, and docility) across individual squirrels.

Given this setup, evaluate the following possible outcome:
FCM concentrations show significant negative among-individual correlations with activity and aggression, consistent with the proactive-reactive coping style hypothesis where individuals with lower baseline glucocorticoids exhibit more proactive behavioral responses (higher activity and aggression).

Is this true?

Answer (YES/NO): NO